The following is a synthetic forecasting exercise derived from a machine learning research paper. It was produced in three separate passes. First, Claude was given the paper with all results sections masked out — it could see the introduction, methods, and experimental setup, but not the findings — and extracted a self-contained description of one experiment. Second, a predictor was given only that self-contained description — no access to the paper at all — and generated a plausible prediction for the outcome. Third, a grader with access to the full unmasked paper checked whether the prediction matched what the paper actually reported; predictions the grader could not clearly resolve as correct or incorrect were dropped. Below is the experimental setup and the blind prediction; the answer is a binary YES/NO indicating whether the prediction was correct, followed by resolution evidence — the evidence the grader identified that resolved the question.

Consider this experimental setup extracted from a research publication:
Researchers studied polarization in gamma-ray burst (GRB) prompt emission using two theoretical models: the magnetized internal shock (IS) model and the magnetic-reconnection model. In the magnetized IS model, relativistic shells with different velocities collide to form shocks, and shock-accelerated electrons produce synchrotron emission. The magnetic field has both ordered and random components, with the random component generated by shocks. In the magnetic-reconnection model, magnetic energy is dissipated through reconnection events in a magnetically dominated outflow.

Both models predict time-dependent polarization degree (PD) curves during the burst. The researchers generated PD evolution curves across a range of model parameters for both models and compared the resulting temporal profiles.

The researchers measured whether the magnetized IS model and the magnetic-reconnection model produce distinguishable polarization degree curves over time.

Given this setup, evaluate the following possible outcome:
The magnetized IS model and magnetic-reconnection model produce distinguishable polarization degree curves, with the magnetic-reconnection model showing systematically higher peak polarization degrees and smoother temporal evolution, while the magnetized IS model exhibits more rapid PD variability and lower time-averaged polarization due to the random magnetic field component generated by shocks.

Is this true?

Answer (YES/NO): NO